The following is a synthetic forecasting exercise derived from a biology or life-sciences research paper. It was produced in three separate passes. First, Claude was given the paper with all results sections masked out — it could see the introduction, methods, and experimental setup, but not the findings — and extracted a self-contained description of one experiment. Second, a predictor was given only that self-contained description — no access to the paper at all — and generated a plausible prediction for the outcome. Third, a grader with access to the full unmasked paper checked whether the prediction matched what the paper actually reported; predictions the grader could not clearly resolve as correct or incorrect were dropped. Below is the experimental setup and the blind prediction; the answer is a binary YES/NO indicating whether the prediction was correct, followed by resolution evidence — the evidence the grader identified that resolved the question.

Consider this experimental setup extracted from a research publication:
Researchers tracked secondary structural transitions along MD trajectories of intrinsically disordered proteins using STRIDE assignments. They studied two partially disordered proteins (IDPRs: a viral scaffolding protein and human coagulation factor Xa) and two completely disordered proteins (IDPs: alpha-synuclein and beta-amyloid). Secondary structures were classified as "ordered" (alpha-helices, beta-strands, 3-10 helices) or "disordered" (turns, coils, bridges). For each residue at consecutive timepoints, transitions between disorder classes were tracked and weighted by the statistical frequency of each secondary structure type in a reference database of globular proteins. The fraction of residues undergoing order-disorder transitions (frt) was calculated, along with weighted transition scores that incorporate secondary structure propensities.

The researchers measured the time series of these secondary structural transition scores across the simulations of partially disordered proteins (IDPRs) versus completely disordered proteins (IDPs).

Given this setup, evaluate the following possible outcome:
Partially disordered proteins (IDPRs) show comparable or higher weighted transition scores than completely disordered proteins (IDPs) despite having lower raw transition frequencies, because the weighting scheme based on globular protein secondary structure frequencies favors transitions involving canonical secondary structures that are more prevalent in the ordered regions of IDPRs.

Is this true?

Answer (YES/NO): NO